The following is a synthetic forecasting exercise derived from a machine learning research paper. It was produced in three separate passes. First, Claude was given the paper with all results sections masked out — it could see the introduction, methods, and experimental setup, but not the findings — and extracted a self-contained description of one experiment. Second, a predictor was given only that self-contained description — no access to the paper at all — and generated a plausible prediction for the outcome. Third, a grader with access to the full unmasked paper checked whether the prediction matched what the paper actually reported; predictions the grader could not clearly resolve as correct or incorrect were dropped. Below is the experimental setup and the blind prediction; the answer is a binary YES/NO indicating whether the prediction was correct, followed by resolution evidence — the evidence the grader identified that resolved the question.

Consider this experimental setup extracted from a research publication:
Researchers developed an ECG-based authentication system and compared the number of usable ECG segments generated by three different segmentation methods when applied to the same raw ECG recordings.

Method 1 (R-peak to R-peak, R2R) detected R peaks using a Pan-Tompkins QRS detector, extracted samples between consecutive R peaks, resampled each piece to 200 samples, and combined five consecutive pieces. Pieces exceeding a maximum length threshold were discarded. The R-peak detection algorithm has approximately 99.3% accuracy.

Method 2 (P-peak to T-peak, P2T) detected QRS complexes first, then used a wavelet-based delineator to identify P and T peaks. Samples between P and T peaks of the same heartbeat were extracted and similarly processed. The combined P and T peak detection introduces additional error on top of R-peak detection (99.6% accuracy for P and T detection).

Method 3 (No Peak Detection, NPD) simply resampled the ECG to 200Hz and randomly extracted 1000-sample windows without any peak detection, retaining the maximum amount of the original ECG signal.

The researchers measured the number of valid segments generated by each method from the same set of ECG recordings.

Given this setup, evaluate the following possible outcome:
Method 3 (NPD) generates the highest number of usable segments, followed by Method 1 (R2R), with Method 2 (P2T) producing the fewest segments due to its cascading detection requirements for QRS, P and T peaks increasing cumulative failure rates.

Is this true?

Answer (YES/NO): YES